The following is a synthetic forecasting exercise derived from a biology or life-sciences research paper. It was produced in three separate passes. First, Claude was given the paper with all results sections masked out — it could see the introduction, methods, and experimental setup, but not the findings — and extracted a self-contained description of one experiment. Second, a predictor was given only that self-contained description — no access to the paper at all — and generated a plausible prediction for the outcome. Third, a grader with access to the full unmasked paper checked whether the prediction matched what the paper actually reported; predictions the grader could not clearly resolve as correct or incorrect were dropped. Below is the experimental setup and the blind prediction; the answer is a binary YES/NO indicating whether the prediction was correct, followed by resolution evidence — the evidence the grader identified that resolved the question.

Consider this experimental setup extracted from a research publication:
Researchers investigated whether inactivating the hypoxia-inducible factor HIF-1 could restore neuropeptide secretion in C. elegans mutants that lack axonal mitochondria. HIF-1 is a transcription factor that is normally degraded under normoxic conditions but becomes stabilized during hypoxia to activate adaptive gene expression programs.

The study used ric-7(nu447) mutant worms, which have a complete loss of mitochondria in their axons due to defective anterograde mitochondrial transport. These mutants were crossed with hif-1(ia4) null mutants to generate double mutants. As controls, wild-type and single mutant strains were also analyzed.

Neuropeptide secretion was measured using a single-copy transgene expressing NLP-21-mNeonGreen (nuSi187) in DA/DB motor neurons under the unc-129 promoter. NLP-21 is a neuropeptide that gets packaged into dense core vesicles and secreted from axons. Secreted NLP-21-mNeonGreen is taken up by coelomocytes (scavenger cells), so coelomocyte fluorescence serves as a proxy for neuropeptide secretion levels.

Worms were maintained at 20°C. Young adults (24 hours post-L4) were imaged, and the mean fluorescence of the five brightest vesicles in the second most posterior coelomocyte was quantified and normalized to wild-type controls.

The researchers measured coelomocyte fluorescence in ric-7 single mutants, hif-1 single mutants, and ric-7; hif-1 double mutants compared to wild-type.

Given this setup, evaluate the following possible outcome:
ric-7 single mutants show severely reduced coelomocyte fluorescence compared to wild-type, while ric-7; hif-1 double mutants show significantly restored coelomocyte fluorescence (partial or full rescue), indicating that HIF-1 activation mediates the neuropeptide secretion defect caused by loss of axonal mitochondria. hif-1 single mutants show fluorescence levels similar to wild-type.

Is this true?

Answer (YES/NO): YES